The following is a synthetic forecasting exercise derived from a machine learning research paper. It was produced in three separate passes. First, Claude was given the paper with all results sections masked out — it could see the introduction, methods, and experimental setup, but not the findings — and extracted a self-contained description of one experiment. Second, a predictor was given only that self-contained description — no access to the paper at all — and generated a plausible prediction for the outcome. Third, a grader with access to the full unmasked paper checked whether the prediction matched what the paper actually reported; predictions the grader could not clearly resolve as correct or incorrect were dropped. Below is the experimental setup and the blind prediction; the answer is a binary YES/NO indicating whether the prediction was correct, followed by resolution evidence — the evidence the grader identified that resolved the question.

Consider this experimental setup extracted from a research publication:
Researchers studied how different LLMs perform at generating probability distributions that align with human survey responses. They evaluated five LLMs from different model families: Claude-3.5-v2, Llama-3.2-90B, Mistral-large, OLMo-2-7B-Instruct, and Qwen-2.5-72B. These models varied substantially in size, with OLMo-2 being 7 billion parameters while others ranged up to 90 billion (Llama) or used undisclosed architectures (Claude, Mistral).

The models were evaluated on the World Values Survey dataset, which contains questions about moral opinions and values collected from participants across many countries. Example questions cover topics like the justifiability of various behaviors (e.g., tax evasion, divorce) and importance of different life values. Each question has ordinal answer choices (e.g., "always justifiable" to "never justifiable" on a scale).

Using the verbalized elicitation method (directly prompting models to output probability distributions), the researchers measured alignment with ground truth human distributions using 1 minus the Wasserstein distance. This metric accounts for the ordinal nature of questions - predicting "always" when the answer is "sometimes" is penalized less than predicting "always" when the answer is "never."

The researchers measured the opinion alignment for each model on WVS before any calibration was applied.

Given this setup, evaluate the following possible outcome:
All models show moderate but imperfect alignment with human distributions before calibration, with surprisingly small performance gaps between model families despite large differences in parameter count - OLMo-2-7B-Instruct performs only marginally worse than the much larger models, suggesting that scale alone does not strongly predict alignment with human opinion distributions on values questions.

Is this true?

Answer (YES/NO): NO